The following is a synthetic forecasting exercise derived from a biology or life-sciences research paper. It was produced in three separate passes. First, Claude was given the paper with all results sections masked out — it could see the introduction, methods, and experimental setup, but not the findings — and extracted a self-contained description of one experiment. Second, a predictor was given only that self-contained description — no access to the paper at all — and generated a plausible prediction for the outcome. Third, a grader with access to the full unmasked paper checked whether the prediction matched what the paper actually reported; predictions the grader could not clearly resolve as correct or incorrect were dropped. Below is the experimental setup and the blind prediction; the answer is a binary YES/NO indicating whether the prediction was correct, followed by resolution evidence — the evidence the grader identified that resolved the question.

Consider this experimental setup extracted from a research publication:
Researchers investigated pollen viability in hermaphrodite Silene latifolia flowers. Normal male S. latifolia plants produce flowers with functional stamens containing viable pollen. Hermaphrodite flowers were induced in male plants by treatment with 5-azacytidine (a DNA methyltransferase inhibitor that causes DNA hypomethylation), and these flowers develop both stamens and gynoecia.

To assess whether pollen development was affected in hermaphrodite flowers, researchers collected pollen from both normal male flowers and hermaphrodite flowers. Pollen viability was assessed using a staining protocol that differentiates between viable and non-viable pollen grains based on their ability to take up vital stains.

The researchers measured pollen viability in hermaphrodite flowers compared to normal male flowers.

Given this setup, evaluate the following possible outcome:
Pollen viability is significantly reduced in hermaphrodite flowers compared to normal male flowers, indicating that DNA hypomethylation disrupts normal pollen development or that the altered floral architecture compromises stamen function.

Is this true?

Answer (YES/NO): YES